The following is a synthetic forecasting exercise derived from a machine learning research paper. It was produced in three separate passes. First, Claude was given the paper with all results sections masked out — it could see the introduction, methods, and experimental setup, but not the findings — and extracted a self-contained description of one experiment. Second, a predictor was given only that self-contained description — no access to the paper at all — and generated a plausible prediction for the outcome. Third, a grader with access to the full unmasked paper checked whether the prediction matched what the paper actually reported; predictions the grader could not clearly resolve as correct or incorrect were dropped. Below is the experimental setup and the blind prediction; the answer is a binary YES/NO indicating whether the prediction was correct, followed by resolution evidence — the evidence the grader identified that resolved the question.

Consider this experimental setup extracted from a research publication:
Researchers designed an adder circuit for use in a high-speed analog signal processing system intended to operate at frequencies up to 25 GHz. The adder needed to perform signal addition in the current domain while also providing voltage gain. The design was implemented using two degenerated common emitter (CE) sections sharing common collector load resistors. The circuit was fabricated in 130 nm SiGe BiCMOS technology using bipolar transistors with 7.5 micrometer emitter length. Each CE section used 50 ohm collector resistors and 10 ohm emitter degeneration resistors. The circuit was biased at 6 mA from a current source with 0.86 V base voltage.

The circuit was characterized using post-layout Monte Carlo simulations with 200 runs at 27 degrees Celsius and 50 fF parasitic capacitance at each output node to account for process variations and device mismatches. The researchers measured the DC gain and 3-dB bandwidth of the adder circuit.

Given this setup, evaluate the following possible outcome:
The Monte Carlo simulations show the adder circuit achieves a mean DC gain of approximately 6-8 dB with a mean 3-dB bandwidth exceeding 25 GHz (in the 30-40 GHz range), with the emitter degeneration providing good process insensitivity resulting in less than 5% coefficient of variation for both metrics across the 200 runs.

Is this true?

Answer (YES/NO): NO